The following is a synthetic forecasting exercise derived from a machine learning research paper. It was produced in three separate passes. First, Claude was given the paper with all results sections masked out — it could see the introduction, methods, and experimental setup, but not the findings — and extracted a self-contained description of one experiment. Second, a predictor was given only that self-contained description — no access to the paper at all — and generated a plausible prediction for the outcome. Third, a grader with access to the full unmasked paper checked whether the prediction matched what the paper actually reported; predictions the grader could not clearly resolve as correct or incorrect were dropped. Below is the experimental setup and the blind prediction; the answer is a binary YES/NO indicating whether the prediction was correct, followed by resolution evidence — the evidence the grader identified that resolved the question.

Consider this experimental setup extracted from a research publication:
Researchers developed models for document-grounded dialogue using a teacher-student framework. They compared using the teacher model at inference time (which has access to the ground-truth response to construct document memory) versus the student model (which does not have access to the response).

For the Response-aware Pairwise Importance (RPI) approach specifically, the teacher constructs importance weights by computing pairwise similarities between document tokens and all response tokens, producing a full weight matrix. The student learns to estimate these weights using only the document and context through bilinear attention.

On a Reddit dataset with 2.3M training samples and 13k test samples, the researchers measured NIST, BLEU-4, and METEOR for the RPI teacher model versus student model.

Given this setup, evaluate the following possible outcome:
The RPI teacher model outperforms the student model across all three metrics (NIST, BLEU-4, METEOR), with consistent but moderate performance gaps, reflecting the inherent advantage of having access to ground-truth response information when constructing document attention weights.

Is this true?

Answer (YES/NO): YES